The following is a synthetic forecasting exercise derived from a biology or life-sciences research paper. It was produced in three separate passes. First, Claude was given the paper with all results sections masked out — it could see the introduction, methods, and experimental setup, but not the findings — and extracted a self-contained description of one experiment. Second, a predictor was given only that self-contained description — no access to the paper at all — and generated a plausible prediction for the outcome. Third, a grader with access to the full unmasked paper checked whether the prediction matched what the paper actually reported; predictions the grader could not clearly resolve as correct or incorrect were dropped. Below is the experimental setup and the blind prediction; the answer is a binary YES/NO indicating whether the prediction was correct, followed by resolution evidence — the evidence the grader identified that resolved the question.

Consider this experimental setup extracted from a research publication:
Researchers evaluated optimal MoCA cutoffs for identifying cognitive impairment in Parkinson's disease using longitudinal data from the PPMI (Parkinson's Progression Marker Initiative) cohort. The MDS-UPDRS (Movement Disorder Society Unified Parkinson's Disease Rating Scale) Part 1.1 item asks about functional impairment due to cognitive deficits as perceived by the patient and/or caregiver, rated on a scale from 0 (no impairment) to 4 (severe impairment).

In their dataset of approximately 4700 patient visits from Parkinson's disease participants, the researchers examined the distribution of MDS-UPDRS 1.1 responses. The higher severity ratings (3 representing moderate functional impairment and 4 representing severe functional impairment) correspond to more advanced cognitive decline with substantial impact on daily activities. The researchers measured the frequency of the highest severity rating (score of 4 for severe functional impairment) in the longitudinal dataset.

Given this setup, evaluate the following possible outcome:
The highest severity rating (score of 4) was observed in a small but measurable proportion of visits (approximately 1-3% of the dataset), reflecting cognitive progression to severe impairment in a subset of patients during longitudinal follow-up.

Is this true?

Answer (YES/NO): NO